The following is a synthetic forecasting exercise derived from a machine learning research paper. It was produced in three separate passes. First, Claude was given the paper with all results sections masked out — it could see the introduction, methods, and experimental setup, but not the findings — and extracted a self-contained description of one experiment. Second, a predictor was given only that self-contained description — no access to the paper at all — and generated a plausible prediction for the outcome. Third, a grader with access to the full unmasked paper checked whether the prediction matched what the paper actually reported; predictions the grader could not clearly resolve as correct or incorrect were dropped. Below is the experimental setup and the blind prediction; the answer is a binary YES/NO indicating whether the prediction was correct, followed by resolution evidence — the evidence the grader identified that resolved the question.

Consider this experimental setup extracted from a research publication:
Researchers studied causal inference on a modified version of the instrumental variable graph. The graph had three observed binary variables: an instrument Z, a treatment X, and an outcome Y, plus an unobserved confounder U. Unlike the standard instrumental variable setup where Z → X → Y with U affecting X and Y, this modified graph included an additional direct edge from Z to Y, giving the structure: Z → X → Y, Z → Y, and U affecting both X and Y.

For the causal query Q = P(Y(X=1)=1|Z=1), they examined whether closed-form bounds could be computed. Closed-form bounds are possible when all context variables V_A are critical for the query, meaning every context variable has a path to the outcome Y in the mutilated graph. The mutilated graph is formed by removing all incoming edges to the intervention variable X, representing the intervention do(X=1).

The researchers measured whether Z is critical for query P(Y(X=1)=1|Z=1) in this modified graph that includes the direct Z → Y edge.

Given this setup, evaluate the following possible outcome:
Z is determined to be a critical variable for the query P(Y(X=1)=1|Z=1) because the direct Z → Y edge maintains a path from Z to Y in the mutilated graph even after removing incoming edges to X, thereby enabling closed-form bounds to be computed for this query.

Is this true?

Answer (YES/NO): YES